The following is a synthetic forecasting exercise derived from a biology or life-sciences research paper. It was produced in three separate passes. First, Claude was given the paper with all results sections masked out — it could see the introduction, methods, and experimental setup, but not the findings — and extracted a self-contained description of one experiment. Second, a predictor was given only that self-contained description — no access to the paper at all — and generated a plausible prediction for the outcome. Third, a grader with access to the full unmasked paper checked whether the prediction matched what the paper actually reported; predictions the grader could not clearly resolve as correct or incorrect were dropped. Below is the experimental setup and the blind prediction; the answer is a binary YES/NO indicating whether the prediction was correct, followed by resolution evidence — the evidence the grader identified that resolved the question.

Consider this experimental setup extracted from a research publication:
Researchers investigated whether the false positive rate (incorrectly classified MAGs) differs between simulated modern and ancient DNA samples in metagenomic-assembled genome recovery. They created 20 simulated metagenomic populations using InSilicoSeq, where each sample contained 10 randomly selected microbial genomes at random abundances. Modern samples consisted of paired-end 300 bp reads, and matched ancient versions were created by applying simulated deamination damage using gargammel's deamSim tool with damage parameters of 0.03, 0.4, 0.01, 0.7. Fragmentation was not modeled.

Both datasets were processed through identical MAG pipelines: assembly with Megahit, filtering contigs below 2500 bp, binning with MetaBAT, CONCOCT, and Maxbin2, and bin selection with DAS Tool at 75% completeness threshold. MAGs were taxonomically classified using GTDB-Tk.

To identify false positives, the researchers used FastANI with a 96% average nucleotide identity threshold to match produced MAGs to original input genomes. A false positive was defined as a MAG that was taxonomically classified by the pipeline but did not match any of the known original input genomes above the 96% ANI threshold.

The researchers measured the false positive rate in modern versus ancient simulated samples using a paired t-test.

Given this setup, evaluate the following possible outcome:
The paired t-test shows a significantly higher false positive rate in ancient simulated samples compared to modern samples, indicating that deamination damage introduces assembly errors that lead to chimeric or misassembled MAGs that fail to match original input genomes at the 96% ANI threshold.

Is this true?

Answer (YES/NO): NO